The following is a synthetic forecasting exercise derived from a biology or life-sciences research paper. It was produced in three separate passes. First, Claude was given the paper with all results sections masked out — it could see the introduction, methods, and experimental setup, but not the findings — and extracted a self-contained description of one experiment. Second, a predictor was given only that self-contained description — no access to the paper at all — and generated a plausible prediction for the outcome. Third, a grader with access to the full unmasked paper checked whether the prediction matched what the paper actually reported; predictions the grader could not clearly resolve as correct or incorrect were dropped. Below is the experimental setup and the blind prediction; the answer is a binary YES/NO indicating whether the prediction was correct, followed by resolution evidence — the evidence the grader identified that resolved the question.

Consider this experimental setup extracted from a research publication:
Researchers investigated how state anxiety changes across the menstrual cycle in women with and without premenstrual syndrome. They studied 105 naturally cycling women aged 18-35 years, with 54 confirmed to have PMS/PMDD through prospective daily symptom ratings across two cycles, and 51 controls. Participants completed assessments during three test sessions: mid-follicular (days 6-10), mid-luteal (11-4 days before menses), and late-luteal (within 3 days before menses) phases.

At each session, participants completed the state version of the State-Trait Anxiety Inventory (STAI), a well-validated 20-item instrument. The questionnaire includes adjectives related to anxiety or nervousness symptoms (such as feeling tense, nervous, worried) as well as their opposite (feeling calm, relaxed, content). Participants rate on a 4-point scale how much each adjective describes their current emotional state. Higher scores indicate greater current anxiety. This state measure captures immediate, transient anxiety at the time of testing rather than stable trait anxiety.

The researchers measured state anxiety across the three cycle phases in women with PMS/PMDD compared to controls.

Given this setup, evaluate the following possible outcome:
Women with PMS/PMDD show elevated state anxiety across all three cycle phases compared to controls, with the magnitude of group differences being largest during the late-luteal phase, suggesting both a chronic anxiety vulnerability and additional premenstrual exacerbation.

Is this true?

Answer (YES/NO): NO